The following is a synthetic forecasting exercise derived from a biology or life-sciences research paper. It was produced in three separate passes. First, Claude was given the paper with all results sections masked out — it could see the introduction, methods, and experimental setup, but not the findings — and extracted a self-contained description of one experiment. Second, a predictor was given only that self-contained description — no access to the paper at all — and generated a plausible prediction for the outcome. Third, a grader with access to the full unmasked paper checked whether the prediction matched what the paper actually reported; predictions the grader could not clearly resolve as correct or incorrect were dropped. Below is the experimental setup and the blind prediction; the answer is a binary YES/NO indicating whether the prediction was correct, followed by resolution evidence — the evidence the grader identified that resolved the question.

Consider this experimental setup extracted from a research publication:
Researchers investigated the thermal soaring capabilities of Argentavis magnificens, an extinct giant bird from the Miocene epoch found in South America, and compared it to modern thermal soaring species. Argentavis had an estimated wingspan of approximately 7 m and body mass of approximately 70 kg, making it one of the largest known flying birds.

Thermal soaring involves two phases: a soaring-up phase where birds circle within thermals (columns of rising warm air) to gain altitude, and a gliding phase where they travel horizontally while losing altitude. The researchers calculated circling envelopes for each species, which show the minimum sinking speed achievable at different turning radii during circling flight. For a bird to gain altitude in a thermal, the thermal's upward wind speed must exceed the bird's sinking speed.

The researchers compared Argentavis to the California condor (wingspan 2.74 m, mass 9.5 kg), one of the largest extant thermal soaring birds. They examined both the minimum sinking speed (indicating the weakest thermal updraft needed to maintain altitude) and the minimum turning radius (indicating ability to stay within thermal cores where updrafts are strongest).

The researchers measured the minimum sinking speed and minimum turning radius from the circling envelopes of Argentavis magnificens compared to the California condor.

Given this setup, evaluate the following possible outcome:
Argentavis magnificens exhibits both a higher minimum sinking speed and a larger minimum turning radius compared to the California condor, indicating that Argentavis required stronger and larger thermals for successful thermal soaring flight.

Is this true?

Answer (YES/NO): NO